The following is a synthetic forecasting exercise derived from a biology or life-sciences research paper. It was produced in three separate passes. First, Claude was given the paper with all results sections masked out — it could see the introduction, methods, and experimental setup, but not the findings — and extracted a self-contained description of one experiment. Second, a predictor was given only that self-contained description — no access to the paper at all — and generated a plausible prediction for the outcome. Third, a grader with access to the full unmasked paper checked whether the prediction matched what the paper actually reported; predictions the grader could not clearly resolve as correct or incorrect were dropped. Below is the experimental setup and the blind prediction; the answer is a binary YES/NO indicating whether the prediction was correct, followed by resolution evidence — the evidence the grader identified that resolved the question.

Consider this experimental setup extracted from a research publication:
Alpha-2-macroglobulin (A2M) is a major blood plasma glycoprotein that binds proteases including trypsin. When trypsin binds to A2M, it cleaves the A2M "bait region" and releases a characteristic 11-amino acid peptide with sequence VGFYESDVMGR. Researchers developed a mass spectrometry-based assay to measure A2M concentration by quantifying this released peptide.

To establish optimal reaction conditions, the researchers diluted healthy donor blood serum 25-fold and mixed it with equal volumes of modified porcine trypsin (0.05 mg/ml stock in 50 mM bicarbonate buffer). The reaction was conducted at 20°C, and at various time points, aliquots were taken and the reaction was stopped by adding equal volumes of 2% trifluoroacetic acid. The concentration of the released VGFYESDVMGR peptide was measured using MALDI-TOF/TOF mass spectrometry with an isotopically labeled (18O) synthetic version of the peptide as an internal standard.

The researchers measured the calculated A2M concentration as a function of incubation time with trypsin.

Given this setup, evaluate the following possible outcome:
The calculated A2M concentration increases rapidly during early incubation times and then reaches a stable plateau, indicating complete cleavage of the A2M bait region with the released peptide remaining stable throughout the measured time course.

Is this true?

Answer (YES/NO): NO